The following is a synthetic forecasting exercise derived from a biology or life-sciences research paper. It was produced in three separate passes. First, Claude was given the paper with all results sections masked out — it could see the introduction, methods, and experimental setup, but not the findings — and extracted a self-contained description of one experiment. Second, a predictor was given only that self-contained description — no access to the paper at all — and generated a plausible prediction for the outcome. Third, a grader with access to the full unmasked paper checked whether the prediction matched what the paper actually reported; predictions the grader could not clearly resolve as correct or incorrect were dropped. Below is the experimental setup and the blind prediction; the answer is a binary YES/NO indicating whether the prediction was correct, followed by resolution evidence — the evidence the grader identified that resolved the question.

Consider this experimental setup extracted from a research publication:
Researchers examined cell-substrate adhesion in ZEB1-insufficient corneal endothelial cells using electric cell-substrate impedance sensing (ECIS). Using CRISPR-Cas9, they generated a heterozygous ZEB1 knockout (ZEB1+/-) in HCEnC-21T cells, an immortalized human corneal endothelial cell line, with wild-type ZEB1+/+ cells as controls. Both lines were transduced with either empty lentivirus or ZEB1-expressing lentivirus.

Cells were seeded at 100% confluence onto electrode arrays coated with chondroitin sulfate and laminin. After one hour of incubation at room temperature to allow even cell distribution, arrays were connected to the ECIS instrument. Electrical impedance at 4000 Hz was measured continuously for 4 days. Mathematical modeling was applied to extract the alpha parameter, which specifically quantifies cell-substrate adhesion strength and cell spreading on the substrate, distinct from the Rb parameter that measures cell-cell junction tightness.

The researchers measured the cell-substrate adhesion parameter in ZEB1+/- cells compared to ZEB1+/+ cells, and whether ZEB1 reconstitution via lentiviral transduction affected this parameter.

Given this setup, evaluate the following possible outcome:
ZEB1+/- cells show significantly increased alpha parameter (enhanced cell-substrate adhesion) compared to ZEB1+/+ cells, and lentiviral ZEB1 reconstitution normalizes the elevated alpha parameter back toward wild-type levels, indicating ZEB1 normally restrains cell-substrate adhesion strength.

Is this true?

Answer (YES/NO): YES